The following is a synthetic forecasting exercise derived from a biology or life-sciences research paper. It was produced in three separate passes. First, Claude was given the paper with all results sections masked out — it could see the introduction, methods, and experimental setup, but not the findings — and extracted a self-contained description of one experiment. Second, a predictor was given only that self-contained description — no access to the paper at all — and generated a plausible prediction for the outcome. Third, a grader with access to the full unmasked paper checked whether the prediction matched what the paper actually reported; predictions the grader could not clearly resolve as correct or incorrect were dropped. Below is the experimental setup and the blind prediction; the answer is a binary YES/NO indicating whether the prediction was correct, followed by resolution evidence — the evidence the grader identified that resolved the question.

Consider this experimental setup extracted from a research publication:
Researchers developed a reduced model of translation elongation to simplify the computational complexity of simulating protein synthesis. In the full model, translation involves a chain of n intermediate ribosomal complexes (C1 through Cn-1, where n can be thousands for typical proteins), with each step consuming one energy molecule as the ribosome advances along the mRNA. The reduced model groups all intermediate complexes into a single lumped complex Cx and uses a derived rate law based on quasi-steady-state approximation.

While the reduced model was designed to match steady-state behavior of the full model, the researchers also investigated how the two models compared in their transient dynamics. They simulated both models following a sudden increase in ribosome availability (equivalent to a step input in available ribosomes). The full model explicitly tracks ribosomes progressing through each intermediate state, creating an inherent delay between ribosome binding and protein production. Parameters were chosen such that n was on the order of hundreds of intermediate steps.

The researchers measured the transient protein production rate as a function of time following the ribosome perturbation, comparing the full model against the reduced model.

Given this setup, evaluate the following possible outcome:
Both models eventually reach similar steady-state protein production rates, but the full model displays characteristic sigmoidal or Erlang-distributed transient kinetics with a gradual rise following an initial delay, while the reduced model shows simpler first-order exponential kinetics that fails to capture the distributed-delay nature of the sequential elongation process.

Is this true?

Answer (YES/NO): NO